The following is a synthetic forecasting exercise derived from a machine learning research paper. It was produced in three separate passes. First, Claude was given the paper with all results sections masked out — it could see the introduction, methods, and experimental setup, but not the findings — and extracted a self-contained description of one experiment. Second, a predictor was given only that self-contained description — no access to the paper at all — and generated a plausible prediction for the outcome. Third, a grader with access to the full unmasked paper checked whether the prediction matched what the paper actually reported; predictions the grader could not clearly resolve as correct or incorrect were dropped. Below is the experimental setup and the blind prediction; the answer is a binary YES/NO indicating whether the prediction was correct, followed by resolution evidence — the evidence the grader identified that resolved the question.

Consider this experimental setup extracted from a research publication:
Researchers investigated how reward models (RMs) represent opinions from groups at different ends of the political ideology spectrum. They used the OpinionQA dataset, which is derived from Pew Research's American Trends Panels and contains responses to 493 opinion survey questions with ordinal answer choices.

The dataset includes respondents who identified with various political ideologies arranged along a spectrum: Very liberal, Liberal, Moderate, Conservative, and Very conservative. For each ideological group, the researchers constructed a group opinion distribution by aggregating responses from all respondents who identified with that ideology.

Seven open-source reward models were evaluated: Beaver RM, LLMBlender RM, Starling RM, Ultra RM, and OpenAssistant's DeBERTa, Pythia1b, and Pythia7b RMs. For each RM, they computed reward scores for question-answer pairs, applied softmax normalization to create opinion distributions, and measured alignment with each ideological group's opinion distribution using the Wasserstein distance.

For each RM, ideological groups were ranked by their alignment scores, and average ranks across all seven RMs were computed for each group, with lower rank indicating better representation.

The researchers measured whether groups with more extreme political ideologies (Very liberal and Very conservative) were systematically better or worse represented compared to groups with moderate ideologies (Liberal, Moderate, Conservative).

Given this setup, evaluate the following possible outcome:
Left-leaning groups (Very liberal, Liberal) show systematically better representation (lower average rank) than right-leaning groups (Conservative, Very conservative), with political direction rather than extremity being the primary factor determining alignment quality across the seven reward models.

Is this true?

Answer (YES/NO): NO